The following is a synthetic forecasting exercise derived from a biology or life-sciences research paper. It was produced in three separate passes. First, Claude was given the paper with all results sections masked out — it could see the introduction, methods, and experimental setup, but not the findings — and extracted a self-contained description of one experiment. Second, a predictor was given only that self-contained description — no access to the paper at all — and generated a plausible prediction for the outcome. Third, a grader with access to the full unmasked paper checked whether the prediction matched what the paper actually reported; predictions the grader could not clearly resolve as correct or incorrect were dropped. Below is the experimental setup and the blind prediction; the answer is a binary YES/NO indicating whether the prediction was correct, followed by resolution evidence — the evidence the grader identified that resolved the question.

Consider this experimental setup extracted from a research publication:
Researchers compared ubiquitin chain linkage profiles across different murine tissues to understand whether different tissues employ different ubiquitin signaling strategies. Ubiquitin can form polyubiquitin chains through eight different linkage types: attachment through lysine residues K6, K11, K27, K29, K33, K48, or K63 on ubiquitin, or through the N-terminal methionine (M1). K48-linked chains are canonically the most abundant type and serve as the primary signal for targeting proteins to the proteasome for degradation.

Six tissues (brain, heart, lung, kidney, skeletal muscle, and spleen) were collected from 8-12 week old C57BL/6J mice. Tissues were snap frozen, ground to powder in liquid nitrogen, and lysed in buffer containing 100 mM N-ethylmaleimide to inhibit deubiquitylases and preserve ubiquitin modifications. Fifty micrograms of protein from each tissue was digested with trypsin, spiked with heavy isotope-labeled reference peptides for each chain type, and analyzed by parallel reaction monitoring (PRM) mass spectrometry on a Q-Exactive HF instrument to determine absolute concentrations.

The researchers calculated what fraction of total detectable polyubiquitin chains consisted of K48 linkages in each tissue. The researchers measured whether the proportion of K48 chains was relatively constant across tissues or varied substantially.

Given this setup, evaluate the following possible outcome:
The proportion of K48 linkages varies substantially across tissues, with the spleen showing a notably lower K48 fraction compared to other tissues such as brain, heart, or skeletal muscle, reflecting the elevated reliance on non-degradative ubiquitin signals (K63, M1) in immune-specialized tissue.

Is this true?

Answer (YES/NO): NO